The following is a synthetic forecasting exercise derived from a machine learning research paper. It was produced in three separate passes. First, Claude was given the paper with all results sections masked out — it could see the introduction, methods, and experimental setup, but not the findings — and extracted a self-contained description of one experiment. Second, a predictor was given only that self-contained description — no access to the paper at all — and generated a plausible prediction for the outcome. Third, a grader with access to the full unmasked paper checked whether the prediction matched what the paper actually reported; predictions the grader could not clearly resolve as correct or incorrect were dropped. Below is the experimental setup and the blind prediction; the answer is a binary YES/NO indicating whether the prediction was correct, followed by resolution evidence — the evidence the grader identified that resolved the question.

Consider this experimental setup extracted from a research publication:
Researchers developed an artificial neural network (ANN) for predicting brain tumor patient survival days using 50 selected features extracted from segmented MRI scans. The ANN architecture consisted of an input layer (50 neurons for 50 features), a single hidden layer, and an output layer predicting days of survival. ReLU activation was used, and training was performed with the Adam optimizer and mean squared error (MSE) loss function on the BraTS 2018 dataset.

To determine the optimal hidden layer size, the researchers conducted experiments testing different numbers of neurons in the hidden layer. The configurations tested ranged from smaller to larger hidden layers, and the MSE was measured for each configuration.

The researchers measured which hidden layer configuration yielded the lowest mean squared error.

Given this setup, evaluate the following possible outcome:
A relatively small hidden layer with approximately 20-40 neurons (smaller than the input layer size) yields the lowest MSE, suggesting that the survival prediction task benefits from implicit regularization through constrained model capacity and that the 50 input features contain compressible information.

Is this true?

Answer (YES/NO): NO